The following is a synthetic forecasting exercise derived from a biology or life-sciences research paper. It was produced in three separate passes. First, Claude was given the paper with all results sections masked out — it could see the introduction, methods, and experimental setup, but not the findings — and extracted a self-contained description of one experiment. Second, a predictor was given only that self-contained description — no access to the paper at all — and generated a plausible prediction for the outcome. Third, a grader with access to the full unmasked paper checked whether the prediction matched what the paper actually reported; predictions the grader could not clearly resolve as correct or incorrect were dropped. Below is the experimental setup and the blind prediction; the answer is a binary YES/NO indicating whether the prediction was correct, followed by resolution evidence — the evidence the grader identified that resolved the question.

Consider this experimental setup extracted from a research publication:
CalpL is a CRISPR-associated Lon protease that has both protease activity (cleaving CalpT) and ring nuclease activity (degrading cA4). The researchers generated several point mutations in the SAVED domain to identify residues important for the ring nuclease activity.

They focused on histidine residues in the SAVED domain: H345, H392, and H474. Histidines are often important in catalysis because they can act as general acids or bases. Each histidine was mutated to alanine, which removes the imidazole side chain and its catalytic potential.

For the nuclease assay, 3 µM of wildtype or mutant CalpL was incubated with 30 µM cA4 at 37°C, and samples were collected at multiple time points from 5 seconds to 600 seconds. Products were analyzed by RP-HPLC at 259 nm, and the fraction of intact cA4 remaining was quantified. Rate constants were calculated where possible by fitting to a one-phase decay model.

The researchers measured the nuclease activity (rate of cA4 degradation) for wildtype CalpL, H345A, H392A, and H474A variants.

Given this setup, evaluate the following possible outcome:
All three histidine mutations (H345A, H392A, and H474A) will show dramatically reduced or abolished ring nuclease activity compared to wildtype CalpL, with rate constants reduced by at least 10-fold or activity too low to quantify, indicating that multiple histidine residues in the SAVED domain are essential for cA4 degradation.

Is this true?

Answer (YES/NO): NO